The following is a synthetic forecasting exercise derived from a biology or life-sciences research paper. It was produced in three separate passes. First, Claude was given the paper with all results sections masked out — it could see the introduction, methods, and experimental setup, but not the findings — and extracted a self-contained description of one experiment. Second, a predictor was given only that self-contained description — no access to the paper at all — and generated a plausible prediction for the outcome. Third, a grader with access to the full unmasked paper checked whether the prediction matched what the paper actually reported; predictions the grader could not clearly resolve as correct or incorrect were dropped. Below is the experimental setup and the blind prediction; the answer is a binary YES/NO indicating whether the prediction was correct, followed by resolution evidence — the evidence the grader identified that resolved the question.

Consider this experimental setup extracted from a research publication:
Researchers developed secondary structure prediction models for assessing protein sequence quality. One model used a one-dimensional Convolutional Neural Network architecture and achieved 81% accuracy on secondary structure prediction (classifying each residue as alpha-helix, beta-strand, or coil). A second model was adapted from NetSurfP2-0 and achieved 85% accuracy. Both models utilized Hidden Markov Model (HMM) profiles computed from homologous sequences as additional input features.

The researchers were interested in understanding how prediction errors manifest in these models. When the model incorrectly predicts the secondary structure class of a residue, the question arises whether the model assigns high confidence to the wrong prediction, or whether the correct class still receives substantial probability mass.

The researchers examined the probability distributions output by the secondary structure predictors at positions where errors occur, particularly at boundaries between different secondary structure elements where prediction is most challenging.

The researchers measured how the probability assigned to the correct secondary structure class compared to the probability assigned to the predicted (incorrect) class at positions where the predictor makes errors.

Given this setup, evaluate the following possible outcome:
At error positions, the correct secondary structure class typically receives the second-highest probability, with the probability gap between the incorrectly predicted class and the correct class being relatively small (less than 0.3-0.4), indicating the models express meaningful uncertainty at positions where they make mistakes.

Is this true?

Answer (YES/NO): YES